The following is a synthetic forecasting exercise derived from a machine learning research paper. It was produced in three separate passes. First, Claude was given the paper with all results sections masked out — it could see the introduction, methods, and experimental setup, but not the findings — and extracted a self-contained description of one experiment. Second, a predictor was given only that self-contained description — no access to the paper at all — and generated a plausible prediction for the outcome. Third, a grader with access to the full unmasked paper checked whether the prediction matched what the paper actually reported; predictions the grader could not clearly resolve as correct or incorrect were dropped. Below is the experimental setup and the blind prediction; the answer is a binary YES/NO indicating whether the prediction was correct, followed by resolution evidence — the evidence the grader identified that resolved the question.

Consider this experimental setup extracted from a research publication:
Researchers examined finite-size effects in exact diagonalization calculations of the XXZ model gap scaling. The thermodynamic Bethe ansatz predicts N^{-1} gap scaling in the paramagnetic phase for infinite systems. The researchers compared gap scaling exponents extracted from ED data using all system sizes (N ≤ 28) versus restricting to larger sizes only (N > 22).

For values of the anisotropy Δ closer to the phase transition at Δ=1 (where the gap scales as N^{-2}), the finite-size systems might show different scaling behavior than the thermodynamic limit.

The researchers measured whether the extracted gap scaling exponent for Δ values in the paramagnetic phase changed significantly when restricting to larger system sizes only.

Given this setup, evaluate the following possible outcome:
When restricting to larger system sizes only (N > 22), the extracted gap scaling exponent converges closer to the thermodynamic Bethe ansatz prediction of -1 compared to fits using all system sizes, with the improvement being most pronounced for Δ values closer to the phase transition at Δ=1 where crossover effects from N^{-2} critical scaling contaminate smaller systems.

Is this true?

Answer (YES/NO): YES